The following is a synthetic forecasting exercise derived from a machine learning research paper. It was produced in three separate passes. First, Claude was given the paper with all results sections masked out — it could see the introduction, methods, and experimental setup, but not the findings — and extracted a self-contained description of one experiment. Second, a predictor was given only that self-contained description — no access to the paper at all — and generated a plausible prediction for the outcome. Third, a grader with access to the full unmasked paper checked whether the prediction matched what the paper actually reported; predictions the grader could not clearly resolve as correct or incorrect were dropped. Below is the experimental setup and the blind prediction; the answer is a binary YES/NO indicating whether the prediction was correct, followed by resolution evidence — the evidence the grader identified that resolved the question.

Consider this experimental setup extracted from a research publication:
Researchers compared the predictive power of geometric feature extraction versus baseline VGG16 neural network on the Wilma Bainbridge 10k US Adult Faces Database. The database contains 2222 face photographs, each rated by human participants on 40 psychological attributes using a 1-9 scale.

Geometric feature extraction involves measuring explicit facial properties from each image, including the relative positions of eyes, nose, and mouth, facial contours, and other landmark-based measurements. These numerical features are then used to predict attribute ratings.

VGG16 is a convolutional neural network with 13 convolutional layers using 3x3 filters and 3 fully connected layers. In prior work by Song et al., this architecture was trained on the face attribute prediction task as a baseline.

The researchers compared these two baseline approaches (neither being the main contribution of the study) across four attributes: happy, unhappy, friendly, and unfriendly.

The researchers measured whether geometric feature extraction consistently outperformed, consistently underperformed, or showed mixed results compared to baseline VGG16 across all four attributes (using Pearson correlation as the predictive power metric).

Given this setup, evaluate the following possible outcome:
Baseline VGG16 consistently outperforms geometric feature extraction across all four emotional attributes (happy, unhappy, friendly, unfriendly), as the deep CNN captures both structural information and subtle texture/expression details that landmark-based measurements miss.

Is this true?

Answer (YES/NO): NO